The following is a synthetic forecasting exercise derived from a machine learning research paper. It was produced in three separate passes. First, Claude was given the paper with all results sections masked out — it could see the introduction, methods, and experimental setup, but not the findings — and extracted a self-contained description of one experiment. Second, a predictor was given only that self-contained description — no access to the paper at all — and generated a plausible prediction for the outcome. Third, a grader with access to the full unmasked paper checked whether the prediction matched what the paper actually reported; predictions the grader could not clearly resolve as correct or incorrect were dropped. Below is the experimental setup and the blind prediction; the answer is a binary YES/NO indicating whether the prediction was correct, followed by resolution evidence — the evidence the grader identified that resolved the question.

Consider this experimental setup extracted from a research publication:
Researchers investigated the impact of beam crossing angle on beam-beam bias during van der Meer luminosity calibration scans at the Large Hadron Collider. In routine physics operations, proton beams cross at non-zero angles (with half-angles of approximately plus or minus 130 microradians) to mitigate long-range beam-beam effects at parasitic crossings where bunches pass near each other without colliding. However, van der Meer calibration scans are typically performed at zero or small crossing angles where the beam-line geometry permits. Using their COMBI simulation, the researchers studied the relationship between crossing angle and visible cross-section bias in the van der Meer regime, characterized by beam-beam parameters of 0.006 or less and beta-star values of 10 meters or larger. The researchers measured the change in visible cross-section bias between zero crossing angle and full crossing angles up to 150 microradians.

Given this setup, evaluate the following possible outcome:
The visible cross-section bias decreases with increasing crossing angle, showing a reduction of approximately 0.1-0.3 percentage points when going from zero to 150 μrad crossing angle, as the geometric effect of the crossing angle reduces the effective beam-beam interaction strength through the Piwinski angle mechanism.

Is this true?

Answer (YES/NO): NO